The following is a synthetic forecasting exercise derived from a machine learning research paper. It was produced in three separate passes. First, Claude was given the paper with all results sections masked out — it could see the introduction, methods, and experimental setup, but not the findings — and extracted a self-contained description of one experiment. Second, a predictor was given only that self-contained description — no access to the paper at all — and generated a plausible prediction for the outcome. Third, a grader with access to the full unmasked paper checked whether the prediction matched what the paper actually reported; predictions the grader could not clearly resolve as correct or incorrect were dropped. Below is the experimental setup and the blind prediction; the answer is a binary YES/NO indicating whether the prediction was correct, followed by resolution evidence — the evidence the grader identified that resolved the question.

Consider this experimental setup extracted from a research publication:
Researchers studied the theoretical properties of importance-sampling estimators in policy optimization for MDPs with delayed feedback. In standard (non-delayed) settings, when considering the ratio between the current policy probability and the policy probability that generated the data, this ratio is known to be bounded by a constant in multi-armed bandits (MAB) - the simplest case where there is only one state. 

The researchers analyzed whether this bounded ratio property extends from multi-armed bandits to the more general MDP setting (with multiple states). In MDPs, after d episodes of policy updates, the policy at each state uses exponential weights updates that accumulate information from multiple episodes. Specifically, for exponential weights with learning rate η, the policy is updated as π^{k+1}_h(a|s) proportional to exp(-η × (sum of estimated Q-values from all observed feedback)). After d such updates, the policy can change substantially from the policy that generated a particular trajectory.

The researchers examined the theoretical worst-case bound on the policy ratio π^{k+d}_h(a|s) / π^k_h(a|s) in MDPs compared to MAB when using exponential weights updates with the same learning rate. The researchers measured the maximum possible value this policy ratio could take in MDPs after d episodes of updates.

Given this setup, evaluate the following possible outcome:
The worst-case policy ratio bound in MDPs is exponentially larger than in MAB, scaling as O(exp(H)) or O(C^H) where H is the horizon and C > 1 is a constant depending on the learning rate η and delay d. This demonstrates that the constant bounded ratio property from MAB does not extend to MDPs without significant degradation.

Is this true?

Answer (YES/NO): NO